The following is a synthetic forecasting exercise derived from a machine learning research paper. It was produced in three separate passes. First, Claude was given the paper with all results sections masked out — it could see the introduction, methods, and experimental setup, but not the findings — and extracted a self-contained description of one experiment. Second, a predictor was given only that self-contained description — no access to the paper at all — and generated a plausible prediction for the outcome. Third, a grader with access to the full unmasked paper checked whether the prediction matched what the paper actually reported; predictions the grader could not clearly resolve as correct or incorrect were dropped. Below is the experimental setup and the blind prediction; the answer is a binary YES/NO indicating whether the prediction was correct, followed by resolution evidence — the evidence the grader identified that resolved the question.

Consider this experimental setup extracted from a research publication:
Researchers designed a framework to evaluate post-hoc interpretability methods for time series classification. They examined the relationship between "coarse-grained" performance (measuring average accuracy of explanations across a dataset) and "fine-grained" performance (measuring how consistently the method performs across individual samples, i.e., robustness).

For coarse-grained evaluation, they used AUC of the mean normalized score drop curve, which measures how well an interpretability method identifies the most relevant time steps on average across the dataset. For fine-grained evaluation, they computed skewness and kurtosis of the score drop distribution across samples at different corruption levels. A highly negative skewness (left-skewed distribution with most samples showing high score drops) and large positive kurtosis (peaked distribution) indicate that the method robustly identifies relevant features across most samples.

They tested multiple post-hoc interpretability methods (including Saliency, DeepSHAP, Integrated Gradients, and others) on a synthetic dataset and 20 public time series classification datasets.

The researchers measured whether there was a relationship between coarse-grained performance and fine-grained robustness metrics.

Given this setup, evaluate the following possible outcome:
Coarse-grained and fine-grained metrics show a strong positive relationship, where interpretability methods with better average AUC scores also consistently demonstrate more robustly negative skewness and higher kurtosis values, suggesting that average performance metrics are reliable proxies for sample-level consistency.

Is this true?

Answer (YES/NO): NO